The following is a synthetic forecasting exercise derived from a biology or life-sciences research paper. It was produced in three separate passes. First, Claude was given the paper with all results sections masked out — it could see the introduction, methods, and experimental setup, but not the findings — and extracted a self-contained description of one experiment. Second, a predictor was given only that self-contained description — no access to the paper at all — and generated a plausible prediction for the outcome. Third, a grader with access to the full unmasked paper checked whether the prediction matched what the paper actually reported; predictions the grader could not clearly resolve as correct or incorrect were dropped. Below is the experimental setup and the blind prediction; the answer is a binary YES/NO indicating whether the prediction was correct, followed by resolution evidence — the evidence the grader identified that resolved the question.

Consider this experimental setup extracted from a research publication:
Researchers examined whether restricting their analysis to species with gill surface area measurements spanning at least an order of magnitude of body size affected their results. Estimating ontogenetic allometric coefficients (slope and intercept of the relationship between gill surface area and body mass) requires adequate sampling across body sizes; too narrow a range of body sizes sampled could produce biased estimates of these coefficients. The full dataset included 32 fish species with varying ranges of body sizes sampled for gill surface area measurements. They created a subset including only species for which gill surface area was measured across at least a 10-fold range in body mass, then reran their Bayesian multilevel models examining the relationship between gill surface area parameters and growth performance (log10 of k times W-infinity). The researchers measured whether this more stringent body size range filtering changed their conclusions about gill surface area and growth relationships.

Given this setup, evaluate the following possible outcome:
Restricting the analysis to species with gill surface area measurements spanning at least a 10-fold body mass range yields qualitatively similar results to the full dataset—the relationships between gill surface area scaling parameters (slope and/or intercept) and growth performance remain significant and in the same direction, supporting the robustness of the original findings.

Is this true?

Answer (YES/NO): NO